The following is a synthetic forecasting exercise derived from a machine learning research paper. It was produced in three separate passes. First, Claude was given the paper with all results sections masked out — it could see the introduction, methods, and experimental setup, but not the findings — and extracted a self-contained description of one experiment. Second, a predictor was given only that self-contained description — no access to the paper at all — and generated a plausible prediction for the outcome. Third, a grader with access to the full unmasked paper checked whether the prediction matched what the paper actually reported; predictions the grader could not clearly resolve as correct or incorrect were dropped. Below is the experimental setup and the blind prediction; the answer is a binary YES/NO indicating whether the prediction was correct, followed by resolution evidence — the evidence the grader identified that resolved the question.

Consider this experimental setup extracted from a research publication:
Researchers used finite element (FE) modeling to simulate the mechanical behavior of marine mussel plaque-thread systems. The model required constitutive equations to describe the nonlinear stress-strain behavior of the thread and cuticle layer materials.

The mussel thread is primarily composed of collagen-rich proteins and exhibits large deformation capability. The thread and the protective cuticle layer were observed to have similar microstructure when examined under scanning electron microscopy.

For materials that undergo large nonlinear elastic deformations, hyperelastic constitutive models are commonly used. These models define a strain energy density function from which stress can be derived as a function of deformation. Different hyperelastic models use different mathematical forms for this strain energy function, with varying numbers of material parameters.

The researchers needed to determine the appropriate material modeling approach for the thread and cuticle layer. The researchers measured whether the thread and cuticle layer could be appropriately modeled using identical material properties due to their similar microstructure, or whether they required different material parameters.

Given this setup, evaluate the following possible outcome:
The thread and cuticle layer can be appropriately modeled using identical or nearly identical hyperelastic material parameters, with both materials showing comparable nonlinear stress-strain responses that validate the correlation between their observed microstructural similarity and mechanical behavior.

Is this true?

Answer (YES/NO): YES